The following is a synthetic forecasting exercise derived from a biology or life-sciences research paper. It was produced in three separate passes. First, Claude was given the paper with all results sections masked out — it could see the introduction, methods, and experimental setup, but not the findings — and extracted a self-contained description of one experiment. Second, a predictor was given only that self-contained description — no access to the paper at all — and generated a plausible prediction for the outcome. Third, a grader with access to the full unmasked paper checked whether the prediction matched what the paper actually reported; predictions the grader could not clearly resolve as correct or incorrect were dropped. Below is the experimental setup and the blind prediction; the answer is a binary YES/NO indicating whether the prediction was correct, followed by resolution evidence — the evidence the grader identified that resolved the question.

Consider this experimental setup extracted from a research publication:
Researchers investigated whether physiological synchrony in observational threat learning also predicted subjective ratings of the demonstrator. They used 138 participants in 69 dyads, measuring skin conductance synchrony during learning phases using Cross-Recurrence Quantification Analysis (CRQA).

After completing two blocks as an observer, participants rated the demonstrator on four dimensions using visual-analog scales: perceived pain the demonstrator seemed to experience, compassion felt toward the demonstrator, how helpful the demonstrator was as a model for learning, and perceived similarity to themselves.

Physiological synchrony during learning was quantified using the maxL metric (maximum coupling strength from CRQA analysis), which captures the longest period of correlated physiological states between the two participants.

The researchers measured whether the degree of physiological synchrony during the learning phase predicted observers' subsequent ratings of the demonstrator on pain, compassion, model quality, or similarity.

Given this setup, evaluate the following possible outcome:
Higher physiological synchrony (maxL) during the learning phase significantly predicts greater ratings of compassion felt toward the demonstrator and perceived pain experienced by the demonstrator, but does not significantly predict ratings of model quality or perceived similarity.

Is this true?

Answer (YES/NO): NO